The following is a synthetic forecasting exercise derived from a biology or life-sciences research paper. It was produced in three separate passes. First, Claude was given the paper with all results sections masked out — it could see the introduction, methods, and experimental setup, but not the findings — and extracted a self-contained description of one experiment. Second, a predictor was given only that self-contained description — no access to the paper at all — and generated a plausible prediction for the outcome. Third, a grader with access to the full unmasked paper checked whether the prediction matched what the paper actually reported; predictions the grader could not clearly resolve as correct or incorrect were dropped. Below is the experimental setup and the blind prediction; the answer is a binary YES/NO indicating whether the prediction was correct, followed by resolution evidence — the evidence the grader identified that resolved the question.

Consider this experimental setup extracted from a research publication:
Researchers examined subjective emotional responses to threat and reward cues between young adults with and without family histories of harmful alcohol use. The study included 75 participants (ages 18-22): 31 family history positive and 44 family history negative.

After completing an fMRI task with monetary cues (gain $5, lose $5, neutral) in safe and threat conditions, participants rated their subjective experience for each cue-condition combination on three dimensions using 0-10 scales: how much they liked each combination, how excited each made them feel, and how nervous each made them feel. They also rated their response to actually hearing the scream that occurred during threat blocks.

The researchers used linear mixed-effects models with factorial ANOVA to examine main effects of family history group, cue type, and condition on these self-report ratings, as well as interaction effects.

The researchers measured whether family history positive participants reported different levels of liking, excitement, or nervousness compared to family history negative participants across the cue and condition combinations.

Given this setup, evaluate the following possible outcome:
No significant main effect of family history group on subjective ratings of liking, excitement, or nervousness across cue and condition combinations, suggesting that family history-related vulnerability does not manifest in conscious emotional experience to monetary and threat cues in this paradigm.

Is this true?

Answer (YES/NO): NO